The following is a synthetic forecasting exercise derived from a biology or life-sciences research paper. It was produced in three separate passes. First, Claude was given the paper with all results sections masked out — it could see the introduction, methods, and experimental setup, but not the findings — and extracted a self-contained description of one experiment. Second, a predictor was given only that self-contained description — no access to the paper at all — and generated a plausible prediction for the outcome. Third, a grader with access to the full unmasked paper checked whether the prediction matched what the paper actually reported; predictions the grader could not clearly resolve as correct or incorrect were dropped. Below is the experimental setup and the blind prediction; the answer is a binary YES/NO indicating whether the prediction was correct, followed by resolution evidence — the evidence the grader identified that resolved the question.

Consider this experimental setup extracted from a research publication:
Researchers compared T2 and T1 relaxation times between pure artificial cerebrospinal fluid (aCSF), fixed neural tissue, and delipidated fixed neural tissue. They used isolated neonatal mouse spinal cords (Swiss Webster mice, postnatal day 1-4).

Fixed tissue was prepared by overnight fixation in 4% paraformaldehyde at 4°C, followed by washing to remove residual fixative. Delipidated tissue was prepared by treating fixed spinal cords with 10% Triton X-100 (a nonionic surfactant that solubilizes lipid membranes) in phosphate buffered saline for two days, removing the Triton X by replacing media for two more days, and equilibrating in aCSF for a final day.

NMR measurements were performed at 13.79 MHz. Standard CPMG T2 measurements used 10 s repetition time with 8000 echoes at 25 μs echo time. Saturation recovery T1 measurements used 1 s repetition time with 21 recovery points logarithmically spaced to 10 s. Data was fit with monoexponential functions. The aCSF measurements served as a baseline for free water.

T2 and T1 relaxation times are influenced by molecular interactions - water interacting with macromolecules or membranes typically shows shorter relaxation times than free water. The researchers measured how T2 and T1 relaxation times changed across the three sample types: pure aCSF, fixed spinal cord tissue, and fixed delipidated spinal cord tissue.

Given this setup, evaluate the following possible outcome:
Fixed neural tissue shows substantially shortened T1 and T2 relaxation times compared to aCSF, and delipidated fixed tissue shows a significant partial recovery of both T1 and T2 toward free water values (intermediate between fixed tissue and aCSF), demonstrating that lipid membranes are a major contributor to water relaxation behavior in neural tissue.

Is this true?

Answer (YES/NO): NO